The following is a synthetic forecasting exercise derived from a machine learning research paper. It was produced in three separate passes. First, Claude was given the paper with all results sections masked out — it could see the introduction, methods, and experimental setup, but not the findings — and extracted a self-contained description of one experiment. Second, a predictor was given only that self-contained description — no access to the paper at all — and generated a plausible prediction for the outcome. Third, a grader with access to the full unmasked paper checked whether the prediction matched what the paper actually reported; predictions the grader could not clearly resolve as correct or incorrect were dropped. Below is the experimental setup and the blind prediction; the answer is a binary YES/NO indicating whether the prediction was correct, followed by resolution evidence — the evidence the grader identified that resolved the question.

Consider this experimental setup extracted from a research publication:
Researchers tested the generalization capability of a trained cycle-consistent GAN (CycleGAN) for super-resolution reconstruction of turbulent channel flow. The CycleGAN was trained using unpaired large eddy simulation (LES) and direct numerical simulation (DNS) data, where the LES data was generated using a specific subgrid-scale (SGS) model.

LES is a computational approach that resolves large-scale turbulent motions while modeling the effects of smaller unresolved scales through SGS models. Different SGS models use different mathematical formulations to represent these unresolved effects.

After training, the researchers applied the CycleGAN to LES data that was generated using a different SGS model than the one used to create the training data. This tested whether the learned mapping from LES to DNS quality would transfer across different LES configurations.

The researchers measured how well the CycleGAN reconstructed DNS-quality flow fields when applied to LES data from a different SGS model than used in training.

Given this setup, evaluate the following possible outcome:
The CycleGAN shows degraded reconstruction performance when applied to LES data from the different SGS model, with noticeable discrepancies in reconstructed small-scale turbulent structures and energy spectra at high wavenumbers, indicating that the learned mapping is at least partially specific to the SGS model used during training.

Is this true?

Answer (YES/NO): NO